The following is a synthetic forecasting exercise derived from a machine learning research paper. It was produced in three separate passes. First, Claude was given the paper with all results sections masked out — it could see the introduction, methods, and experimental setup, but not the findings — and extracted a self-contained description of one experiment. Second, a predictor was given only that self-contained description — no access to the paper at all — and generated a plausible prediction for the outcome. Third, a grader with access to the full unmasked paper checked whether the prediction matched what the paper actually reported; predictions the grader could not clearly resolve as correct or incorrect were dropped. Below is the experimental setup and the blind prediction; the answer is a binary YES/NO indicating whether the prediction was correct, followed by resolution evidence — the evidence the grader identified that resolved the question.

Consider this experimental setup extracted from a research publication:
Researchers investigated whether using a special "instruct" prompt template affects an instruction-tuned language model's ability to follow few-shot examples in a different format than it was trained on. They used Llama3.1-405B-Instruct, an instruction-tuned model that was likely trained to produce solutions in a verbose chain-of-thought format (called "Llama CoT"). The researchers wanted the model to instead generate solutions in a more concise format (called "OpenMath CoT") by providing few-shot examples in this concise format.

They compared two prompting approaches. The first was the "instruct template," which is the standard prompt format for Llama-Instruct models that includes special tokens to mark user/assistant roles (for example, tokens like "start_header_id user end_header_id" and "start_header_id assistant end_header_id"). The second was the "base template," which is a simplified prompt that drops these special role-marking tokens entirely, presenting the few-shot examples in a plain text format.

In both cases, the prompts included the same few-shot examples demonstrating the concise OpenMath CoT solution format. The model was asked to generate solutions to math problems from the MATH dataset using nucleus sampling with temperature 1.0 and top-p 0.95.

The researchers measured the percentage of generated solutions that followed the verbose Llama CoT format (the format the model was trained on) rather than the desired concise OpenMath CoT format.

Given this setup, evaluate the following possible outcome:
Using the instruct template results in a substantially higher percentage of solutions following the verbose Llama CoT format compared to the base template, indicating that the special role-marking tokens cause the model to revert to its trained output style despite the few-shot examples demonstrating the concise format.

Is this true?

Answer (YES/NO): YES